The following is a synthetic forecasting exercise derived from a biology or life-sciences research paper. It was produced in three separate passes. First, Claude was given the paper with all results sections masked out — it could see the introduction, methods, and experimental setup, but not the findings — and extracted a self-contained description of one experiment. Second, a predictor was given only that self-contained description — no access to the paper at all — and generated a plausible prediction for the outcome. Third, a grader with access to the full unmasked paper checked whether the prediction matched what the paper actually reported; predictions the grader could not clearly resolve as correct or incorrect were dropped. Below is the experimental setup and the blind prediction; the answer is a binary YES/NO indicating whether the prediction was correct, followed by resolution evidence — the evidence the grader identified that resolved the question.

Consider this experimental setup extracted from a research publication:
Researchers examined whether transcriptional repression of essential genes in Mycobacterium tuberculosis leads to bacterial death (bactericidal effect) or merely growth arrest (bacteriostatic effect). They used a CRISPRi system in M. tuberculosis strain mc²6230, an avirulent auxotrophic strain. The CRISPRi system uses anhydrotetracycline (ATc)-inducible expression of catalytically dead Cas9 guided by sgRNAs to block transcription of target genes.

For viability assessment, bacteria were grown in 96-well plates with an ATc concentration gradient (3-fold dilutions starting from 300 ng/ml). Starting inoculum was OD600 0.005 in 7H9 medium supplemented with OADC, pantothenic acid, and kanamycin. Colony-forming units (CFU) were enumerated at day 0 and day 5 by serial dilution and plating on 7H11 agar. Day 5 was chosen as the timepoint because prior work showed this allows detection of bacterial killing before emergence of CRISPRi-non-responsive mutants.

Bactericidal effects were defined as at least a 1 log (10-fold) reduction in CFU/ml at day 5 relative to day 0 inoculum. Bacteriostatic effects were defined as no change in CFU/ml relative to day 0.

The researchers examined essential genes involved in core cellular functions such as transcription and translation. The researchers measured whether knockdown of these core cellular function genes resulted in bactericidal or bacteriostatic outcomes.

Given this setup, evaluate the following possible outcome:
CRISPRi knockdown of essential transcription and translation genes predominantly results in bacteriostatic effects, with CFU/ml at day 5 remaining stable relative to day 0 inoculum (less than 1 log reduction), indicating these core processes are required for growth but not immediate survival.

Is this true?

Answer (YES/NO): NO